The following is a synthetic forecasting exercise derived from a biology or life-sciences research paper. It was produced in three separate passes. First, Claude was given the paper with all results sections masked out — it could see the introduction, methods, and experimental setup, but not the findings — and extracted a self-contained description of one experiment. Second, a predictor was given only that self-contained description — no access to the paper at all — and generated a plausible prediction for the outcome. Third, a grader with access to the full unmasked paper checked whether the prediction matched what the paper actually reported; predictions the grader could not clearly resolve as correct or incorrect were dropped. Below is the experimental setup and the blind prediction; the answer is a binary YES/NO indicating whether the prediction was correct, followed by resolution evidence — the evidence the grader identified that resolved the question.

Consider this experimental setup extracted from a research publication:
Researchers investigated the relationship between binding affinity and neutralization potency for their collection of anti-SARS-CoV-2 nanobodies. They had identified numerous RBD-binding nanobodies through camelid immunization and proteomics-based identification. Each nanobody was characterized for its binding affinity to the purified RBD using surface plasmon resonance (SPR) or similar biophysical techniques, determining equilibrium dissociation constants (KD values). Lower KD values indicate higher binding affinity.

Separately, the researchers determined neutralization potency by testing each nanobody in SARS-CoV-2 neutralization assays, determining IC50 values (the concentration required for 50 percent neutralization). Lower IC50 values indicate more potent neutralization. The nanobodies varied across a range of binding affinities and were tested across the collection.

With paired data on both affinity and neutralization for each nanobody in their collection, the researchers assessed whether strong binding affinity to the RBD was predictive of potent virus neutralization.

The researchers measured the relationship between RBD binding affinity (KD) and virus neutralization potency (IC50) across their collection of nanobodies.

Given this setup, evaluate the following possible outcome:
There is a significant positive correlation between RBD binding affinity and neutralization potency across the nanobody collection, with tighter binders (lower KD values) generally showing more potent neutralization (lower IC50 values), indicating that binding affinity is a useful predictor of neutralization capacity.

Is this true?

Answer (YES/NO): YES